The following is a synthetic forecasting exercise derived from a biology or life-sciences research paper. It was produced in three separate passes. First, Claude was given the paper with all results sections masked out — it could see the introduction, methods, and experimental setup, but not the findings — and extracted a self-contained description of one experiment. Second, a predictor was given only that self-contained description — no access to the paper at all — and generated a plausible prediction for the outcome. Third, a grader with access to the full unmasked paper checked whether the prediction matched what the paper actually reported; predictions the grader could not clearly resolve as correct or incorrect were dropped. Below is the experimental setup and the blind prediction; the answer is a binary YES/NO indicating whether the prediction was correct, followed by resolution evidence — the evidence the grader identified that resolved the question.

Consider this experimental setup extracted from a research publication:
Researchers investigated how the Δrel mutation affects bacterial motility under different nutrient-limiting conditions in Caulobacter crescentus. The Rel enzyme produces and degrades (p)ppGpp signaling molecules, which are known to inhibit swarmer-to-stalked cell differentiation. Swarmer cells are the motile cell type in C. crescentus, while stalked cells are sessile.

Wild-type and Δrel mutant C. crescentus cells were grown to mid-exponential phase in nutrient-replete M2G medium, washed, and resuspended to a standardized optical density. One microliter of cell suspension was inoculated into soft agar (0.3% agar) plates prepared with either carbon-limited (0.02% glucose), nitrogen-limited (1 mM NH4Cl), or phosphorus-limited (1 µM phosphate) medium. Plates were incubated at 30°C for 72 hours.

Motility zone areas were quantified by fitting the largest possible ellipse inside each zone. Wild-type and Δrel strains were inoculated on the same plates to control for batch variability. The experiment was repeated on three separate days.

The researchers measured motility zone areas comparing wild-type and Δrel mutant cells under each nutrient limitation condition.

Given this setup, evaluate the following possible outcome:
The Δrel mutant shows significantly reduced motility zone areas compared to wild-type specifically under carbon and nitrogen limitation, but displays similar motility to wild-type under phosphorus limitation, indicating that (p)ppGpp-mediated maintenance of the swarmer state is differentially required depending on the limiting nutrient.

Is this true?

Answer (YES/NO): YES